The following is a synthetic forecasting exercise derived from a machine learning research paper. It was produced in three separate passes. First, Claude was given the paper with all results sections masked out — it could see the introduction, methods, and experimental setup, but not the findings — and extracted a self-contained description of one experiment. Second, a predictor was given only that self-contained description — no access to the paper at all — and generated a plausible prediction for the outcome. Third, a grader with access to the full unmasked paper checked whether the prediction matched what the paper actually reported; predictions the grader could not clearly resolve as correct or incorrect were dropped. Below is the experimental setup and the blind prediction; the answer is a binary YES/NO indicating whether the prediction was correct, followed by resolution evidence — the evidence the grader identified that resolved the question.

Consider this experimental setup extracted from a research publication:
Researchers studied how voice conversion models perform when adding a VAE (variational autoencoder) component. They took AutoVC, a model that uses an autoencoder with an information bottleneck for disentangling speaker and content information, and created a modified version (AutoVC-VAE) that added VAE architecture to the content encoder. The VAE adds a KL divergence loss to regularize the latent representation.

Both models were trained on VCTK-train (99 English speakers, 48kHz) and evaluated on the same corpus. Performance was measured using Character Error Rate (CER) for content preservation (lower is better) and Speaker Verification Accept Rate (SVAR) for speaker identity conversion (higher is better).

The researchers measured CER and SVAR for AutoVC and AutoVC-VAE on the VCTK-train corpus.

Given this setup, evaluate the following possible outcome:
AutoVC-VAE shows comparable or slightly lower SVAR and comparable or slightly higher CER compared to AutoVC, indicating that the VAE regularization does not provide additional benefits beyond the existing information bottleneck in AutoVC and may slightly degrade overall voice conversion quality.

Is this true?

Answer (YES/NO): NO